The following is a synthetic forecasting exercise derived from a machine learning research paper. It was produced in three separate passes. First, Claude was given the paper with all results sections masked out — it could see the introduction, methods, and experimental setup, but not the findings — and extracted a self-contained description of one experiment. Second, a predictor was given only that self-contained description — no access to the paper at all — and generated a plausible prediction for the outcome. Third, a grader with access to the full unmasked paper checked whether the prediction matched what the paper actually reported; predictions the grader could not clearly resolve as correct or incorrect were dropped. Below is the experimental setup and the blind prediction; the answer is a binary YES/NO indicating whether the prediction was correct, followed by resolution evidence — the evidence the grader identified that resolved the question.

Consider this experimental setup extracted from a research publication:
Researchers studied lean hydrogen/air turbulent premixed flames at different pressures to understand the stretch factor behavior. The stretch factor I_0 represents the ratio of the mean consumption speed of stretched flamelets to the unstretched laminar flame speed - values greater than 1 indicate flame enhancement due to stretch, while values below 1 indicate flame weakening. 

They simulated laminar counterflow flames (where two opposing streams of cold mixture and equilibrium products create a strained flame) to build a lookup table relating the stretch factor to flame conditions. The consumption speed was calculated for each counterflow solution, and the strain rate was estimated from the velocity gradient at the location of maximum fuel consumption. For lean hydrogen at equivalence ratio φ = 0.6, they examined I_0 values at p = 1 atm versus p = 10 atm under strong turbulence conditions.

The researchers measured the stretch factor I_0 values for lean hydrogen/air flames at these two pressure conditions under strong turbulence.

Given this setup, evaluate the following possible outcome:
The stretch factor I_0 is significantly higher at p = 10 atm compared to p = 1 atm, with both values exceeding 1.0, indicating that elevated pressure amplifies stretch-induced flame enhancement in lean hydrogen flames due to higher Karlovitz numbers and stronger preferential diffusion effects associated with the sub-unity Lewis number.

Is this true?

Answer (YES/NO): YES